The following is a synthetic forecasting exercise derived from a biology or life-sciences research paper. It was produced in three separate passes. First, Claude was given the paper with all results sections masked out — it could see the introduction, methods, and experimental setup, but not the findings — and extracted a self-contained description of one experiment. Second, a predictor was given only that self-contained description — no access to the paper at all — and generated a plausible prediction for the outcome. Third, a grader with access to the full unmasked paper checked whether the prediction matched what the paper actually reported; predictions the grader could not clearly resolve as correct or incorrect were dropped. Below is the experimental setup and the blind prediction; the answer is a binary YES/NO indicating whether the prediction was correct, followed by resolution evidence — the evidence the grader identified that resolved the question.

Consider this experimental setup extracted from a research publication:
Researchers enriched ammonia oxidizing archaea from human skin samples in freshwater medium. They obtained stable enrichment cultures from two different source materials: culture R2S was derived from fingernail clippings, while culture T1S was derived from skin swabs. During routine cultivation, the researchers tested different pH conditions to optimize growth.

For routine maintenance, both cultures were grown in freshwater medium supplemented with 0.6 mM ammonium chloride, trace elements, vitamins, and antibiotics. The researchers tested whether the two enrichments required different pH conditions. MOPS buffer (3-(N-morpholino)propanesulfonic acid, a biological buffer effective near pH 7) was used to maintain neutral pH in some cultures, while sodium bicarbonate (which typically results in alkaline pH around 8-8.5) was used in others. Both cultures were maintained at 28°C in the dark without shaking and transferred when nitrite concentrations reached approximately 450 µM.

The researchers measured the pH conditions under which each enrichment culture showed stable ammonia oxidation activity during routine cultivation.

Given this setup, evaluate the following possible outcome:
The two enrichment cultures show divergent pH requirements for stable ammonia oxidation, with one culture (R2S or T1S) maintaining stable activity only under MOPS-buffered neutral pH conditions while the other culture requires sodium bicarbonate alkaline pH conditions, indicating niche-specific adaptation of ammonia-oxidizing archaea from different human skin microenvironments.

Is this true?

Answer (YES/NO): YES